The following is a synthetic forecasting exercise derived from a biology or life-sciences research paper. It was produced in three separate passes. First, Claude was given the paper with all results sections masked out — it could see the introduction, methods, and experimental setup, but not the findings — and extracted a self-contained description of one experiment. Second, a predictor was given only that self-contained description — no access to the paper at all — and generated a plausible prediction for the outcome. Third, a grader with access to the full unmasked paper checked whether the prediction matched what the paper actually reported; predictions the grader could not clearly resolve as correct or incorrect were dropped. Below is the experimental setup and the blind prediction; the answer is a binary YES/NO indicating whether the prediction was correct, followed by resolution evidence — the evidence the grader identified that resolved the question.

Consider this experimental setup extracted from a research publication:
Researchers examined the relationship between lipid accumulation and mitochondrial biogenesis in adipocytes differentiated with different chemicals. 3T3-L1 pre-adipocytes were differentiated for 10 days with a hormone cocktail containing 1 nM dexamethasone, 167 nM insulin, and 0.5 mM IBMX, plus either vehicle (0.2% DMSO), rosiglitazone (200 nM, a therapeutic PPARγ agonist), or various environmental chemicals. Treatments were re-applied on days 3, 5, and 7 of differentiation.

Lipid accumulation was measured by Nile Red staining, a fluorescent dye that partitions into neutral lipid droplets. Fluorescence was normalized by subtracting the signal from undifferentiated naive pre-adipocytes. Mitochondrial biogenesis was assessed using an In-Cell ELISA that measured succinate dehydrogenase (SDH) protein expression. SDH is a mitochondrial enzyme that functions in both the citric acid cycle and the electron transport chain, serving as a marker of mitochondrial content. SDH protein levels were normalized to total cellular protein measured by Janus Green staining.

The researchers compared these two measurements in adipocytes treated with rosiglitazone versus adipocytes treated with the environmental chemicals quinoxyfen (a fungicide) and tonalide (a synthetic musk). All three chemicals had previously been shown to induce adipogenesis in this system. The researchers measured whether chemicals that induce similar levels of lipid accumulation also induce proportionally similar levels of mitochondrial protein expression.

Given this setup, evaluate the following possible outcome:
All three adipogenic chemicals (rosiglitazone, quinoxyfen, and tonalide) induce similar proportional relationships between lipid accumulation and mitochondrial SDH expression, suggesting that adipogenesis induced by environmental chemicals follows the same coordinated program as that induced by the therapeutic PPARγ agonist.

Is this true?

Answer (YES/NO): NO